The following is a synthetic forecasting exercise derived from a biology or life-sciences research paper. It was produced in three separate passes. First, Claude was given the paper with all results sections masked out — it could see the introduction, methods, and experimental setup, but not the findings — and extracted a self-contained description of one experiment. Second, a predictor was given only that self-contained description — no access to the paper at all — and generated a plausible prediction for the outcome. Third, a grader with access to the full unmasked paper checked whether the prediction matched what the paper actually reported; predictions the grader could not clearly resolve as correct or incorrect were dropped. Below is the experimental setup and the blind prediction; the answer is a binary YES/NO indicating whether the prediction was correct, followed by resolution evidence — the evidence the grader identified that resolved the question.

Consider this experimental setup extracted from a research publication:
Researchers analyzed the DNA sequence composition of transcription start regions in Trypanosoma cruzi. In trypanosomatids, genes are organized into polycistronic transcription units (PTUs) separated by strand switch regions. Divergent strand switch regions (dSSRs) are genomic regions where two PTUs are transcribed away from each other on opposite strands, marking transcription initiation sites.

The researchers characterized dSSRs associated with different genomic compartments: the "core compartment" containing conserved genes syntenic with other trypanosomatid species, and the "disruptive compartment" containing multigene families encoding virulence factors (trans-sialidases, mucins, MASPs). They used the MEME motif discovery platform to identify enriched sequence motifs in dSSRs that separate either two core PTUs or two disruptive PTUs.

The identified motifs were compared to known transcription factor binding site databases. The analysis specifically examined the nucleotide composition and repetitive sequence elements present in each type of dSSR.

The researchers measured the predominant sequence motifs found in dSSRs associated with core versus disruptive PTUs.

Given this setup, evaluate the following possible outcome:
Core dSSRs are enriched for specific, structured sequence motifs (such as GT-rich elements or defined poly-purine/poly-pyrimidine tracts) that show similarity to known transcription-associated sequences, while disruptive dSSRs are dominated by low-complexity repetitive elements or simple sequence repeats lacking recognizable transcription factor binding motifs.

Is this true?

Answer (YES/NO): NO